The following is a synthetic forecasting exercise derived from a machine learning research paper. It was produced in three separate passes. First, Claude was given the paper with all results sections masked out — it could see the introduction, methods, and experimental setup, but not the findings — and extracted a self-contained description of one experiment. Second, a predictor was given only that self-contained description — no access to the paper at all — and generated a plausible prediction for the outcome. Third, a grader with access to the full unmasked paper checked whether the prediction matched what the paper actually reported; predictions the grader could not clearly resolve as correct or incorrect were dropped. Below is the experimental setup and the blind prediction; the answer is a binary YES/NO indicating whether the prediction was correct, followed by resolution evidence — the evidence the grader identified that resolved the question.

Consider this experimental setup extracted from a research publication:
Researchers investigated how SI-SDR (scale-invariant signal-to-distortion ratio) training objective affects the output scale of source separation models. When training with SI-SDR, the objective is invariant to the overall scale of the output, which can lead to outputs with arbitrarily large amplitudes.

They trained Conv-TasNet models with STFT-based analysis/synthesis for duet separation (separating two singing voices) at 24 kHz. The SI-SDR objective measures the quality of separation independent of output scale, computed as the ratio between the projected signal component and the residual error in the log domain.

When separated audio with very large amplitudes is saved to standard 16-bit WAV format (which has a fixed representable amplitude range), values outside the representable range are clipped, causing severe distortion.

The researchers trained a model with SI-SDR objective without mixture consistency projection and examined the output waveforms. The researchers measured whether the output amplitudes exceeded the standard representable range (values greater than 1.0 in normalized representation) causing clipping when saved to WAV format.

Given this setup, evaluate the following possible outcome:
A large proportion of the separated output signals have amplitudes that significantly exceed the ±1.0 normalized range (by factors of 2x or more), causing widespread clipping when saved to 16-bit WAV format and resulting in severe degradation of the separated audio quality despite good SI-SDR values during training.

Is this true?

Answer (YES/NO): YES